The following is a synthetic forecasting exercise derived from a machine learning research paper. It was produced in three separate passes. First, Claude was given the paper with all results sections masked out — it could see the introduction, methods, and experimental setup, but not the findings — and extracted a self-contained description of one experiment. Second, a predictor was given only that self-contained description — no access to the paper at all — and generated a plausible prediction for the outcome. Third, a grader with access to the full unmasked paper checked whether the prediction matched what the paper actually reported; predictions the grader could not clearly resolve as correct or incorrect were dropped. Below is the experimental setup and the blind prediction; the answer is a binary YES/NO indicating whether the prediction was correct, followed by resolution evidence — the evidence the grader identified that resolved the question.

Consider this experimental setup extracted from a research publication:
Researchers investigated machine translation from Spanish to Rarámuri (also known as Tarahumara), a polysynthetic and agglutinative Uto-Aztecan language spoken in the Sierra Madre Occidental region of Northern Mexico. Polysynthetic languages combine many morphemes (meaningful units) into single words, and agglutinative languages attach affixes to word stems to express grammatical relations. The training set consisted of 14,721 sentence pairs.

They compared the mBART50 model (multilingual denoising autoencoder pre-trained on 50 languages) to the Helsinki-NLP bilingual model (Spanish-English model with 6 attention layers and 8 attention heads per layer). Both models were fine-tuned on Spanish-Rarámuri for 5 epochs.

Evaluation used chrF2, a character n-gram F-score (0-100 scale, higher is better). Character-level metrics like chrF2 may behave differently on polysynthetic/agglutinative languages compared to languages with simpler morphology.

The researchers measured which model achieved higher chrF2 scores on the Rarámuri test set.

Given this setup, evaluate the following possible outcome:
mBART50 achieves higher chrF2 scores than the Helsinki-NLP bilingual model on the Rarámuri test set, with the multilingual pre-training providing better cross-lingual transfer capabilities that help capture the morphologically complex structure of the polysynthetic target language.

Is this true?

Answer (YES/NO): YES